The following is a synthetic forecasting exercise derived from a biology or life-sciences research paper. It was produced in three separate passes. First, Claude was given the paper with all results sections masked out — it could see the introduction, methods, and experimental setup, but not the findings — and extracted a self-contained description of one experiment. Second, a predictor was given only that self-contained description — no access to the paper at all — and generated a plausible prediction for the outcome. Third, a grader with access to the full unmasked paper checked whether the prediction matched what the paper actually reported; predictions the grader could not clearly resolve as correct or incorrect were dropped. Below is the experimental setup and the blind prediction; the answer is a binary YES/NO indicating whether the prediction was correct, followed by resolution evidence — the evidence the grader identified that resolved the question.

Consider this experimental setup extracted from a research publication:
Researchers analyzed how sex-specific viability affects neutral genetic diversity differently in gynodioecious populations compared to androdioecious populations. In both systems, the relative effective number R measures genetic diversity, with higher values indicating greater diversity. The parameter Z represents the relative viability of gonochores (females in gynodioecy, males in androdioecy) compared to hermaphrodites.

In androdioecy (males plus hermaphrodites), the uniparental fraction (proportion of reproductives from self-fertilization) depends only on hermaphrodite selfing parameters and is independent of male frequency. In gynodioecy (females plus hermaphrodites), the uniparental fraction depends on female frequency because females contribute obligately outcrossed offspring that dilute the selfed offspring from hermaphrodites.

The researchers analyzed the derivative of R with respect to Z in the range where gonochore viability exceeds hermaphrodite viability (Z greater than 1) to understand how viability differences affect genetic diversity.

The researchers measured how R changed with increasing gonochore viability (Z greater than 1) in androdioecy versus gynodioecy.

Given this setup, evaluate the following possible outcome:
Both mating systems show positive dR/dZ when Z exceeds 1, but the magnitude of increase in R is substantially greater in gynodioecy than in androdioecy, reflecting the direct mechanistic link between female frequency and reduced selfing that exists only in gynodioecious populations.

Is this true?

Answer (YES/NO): NO